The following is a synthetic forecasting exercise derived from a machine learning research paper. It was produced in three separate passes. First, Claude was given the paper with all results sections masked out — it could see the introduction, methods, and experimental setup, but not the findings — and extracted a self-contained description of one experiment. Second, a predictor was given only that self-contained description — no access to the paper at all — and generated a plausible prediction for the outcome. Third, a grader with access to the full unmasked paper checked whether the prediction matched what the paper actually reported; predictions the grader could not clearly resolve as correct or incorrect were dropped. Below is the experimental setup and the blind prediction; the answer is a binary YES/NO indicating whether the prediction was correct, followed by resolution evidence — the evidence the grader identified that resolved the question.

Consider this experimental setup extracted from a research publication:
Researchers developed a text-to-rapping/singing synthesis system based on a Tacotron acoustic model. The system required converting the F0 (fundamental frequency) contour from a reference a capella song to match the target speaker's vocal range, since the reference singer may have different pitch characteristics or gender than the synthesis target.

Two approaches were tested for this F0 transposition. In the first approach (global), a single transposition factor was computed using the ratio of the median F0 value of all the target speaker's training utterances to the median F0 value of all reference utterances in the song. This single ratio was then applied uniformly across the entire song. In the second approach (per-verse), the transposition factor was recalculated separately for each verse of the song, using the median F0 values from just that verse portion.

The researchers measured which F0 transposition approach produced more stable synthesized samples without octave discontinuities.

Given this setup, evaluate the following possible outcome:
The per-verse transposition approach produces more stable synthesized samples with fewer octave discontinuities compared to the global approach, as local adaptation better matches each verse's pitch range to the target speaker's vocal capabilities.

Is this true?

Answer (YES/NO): NO